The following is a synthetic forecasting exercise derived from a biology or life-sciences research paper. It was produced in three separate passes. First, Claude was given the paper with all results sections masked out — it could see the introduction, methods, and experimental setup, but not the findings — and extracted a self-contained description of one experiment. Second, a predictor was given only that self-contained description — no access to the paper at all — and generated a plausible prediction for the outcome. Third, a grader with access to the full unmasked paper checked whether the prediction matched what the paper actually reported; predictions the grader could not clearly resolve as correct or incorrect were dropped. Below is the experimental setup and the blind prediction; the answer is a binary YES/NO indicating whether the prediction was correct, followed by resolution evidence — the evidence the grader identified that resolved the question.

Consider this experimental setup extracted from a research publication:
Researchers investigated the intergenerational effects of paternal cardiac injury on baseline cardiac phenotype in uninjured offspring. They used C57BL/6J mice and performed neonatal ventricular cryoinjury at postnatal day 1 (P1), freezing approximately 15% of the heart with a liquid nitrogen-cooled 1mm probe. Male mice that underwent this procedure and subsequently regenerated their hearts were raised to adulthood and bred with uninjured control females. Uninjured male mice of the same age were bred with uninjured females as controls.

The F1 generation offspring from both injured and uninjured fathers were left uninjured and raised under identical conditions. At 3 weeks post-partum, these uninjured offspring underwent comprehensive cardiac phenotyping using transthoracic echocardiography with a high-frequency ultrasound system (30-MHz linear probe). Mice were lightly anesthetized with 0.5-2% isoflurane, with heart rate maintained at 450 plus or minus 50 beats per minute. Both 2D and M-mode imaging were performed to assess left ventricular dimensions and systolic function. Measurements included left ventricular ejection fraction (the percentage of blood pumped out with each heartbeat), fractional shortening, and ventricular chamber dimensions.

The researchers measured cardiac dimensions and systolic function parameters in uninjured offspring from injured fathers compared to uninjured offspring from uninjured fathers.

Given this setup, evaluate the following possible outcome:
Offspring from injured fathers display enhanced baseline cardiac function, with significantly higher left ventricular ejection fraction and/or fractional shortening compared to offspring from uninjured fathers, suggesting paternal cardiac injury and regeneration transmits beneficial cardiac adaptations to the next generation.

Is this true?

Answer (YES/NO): NO